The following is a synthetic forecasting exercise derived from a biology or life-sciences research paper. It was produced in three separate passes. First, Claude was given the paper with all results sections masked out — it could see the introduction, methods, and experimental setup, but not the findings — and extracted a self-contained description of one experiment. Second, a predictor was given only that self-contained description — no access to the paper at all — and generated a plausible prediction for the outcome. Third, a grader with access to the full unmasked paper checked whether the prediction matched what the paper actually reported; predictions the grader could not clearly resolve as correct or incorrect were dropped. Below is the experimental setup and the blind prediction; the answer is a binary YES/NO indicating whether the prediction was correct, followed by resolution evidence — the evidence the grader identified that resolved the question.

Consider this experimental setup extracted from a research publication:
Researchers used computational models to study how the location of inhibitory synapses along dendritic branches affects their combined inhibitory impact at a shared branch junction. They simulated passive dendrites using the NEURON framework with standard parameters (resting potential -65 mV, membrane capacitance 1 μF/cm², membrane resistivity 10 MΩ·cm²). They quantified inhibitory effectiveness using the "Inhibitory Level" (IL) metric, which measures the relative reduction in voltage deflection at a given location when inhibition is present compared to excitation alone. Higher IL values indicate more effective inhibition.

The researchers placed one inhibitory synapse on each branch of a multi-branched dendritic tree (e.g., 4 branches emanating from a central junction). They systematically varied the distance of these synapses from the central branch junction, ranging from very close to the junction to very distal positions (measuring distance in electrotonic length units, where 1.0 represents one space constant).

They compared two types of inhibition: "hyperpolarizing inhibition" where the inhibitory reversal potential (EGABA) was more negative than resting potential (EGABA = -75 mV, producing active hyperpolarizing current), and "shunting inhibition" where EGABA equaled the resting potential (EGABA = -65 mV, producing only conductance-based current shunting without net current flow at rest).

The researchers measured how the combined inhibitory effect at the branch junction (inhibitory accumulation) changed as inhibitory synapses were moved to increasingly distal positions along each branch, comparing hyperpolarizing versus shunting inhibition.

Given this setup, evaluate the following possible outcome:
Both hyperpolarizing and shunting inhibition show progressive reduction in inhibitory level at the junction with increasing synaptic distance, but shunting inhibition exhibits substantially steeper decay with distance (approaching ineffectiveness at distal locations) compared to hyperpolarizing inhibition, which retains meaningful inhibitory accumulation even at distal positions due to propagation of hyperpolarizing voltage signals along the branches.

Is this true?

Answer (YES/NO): YES